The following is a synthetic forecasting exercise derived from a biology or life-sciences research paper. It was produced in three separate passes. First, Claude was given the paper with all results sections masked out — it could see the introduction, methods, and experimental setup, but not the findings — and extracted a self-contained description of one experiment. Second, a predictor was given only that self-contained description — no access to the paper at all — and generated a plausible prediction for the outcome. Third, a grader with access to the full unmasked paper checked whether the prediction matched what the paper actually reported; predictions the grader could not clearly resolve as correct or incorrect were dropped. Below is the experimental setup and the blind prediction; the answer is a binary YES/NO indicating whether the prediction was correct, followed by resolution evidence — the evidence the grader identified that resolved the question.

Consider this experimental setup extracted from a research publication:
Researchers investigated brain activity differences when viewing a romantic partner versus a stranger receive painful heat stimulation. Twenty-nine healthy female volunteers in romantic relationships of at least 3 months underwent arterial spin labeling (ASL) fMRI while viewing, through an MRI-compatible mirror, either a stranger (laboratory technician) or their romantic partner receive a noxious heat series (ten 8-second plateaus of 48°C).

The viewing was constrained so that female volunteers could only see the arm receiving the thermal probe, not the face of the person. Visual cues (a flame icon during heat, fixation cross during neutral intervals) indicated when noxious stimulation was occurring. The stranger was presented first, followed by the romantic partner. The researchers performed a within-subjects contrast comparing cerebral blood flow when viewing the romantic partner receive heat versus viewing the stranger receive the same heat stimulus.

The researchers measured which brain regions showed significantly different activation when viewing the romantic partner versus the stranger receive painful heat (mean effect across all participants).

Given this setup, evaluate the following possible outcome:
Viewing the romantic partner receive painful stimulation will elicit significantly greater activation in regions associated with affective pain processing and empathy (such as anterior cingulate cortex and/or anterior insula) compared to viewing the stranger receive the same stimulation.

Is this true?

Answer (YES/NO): NO